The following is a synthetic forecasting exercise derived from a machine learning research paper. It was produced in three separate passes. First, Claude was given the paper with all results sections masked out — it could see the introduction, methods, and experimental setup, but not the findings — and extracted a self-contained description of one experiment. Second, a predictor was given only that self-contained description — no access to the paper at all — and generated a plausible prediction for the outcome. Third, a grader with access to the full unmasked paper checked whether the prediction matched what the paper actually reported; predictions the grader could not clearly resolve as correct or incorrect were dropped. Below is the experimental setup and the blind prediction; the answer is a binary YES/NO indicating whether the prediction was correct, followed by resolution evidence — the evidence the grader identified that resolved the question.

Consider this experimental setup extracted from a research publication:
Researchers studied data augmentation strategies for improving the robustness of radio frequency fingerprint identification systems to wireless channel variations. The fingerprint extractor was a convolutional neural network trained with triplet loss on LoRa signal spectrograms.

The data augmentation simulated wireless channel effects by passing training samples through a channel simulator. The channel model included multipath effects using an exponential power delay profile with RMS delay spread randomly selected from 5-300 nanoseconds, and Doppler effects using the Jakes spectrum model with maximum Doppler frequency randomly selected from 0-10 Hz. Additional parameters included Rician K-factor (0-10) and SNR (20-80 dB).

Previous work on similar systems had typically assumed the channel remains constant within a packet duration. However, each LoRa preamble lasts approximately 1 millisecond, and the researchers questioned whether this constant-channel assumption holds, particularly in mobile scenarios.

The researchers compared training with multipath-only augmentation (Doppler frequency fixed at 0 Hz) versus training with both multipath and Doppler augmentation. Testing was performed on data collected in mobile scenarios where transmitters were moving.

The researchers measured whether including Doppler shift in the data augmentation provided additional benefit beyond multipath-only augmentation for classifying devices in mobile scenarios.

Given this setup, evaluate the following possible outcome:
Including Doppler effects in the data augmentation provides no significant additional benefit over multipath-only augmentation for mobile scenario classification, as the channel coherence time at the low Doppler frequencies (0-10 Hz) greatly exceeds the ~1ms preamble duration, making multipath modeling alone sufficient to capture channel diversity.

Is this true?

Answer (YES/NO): NO